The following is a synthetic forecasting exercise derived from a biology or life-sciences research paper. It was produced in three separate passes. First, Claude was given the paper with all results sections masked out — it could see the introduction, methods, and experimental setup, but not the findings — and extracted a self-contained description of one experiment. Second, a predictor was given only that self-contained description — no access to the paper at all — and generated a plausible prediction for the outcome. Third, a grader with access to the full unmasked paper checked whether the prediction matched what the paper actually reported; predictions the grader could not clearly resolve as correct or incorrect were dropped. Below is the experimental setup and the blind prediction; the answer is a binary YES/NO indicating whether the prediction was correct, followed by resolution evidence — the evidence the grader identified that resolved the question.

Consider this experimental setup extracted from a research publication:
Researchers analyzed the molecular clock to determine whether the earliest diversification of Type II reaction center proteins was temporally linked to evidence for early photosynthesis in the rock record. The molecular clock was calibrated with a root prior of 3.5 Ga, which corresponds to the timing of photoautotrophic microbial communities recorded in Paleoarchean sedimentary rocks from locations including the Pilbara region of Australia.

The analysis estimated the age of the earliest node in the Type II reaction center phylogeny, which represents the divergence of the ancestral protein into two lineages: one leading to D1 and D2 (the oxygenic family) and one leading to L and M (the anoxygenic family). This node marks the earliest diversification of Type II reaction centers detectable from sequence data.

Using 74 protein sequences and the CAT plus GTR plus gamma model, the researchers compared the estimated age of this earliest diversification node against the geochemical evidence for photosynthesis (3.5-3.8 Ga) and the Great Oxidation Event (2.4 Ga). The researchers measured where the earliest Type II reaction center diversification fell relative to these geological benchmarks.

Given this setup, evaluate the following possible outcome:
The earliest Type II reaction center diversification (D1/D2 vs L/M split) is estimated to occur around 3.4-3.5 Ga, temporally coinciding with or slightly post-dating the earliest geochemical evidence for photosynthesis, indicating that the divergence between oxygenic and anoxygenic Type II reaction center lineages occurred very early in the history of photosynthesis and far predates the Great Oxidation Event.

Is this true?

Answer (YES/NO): YES